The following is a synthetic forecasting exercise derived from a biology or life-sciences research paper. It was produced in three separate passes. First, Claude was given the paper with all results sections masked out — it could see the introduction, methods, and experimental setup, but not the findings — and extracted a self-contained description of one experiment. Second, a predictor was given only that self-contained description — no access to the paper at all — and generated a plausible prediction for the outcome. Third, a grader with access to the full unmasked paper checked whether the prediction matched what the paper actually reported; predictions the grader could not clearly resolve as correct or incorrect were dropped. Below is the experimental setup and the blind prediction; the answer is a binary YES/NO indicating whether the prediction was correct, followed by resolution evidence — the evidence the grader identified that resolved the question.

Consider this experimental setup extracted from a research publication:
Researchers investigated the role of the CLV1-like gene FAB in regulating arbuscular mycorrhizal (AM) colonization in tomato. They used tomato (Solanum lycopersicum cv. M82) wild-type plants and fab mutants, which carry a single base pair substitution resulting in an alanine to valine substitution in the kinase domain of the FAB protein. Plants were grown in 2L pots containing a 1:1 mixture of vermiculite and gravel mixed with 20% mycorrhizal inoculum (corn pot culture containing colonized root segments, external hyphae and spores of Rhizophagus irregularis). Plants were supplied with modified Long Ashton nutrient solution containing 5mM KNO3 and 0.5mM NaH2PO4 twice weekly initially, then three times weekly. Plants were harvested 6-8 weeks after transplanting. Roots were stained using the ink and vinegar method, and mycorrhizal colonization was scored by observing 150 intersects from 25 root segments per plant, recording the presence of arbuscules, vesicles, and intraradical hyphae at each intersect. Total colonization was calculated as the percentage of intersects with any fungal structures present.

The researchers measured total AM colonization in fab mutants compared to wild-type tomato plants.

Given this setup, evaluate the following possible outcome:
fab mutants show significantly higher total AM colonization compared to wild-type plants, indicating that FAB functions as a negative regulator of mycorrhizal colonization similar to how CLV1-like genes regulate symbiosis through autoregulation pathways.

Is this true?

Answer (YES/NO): YES